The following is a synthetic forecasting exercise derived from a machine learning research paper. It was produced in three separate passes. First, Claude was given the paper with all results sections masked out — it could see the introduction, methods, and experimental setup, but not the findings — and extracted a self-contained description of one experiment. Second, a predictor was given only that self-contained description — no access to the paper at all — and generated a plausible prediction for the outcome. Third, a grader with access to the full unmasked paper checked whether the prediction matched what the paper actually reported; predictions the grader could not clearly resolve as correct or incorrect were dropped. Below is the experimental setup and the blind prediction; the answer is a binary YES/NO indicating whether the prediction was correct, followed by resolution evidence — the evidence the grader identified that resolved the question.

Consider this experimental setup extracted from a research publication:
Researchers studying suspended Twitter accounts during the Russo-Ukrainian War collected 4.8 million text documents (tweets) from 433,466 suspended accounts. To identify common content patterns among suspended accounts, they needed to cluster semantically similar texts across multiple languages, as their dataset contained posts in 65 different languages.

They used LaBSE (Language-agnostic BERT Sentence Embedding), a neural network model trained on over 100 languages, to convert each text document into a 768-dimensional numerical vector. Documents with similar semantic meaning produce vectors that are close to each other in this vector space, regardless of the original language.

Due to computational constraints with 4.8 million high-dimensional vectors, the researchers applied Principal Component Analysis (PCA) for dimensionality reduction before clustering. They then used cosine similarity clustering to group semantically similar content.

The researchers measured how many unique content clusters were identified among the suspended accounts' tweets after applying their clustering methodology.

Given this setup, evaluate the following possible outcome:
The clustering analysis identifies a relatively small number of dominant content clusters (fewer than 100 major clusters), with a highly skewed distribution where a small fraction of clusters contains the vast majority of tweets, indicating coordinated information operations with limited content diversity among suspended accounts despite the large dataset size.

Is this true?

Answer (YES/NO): NO